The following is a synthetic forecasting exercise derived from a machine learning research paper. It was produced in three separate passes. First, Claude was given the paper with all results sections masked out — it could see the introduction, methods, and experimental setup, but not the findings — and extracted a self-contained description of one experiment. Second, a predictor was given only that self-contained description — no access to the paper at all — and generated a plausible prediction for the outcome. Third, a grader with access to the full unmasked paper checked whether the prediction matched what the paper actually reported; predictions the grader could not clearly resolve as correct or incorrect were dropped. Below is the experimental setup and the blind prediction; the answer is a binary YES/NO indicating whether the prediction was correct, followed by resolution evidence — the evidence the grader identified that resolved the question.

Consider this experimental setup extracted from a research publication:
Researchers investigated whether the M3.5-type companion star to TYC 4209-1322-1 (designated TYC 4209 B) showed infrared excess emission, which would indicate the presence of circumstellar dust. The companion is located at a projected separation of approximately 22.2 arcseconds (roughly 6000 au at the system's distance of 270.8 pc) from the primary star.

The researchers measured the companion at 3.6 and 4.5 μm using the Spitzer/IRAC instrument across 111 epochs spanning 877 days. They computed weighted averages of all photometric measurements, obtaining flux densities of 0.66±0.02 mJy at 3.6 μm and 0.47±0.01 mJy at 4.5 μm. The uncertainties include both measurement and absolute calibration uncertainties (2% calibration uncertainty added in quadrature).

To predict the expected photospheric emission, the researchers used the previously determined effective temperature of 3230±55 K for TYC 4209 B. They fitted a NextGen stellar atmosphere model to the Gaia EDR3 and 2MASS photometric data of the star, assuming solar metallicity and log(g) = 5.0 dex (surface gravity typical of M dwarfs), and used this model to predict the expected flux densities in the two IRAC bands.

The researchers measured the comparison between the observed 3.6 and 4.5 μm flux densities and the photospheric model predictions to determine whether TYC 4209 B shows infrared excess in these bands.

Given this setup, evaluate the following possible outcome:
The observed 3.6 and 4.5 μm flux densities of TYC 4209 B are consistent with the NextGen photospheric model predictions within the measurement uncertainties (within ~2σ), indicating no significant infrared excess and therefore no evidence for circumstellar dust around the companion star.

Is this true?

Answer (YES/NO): YES